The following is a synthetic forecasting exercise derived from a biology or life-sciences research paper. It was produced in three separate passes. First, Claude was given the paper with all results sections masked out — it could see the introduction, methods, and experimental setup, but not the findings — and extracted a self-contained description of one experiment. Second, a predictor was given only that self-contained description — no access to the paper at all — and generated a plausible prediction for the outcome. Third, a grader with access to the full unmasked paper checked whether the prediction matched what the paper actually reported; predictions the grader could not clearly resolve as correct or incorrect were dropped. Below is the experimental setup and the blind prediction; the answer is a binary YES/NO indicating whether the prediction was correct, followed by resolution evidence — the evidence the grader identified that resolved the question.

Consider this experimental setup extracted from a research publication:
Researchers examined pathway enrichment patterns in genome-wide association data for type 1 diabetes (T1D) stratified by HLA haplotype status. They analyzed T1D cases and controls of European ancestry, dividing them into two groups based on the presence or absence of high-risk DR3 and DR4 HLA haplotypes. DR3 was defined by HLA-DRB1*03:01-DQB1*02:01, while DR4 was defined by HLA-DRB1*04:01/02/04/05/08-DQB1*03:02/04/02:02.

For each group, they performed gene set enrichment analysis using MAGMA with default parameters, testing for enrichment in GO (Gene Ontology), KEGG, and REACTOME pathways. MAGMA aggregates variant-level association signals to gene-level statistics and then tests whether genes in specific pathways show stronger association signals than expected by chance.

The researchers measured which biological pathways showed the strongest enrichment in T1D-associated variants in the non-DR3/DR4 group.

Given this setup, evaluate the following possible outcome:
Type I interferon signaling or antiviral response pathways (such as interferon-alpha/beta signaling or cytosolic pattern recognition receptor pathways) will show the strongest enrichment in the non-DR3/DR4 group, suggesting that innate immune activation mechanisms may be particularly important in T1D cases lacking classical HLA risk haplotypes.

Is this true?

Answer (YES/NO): NO